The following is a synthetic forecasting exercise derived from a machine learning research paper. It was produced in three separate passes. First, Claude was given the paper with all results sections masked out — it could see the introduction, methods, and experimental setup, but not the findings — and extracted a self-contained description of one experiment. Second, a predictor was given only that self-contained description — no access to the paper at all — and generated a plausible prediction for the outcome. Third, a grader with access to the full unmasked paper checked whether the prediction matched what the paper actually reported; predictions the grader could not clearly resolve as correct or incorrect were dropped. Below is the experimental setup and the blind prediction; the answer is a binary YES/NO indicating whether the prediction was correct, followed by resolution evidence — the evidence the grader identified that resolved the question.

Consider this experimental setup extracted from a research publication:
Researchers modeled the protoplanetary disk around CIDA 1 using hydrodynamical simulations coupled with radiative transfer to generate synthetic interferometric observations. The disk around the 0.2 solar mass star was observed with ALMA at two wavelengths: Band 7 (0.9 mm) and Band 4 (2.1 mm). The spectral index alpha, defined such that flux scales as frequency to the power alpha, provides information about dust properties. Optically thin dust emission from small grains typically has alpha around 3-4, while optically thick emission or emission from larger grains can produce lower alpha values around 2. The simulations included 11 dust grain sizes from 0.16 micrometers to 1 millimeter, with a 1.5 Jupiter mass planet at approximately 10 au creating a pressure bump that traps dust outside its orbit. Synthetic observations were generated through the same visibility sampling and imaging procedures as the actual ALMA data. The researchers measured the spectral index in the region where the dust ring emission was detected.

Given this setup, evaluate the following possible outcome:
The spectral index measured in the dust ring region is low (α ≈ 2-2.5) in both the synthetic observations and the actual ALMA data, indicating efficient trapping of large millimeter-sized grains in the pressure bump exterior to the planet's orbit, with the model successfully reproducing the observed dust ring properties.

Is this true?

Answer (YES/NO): YES